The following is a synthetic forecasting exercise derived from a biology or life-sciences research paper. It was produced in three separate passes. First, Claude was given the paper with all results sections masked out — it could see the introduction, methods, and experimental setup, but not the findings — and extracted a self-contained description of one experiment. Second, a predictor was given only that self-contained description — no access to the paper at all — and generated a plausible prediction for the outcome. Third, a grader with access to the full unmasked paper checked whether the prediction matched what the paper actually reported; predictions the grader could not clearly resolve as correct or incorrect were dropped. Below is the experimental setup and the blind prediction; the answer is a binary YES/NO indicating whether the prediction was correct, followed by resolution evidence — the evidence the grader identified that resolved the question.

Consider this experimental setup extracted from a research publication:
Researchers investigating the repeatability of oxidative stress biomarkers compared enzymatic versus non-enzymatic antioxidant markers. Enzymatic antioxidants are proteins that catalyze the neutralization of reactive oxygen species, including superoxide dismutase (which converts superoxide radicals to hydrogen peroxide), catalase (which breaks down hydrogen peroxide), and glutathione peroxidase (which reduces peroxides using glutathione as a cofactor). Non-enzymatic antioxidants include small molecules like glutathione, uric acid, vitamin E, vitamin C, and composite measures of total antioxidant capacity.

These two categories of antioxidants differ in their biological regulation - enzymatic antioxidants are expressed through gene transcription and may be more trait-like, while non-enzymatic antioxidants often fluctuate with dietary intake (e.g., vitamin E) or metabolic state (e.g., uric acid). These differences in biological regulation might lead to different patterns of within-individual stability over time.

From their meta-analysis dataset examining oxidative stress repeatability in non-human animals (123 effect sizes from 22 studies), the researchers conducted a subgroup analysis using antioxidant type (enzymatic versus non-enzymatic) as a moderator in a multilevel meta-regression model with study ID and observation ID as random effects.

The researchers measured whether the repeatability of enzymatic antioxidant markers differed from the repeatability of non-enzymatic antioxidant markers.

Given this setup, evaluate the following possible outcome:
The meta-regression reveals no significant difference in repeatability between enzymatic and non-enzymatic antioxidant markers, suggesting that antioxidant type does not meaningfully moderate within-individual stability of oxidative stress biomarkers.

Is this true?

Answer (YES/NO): YES